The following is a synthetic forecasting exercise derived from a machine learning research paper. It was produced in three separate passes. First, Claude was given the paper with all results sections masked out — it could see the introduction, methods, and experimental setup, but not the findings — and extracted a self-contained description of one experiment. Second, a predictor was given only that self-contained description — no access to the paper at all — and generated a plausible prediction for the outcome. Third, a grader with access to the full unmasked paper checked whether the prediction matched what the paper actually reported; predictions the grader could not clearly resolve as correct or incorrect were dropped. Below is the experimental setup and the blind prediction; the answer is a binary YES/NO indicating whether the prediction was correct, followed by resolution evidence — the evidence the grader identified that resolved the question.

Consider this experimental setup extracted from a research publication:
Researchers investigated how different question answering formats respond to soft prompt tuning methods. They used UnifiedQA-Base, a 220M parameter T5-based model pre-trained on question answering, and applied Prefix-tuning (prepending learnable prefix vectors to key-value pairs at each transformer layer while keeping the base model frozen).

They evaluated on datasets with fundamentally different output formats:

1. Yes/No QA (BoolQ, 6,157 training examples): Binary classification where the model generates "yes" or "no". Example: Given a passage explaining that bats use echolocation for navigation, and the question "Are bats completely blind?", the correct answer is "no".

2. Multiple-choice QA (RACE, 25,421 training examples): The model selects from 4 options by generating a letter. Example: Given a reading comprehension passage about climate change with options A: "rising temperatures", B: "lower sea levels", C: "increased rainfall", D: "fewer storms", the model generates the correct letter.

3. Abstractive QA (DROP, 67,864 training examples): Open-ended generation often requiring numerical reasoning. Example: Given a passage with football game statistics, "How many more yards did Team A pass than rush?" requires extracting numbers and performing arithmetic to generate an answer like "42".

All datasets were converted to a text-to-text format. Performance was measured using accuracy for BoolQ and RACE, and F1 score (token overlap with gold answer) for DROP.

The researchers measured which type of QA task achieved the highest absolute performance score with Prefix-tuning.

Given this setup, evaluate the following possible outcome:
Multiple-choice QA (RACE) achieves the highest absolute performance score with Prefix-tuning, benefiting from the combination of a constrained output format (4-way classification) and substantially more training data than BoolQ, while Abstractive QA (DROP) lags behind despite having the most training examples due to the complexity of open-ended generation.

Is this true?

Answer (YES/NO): NO